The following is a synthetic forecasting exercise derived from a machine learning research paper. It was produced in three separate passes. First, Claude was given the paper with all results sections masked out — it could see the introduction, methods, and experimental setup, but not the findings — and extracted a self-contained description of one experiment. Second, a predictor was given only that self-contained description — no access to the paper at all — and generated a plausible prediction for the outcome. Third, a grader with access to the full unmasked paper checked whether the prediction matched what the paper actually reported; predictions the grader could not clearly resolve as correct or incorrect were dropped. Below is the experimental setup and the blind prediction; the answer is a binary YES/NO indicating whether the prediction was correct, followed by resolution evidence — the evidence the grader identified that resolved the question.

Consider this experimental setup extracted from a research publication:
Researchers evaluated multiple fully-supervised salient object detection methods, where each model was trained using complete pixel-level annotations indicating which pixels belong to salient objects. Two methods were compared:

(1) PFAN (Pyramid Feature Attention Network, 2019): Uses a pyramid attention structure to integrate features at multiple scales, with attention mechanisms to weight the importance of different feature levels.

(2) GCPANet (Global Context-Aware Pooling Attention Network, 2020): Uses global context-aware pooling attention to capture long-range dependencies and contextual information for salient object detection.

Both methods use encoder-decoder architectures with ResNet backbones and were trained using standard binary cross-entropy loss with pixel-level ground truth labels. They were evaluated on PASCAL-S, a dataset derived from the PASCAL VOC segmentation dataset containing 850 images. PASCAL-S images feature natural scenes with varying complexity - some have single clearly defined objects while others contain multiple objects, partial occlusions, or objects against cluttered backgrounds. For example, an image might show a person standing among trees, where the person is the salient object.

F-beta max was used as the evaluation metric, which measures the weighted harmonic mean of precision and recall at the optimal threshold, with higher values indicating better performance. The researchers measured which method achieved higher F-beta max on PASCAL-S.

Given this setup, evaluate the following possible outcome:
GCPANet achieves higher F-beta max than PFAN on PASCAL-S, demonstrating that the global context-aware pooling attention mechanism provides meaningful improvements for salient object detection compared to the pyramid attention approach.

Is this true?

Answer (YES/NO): NO